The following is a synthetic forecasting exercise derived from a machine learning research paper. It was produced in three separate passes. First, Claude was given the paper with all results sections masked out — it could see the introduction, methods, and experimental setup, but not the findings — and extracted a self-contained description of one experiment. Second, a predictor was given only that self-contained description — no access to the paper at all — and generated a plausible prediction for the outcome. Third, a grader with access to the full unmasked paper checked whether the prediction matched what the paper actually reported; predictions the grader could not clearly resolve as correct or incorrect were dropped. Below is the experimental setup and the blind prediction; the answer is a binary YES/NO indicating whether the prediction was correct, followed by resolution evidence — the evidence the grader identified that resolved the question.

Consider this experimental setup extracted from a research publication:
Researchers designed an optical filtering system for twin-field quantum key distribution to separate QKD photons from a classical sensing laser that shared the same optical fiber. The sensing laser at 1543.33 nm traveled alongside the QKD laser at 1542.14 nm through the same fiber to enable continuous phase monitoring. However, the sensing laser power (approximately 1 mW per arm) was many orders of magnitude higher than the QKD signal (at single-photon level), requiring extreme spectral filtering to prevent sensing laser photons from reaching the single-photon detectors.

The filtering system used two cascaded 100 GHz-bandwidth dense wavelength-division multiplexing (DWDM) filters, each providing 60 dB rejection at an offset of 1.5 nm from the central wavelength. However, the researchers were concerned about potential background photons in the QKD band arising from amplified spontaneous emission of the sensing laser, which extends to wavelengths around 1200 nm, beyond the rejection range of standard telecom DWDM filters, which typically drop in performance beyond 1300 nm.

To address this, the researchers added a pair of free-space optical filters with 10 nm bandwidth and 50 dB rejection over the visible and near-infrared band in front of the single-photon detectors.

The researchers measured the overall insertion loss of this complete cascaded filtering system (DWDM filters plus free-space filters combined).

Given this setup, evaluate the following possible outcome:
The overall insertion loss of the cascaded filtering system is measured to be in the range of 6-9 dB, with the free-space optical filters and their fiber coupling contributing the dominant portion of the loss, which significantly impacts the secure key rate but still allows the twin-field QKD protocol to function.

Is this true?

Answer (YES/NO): NO